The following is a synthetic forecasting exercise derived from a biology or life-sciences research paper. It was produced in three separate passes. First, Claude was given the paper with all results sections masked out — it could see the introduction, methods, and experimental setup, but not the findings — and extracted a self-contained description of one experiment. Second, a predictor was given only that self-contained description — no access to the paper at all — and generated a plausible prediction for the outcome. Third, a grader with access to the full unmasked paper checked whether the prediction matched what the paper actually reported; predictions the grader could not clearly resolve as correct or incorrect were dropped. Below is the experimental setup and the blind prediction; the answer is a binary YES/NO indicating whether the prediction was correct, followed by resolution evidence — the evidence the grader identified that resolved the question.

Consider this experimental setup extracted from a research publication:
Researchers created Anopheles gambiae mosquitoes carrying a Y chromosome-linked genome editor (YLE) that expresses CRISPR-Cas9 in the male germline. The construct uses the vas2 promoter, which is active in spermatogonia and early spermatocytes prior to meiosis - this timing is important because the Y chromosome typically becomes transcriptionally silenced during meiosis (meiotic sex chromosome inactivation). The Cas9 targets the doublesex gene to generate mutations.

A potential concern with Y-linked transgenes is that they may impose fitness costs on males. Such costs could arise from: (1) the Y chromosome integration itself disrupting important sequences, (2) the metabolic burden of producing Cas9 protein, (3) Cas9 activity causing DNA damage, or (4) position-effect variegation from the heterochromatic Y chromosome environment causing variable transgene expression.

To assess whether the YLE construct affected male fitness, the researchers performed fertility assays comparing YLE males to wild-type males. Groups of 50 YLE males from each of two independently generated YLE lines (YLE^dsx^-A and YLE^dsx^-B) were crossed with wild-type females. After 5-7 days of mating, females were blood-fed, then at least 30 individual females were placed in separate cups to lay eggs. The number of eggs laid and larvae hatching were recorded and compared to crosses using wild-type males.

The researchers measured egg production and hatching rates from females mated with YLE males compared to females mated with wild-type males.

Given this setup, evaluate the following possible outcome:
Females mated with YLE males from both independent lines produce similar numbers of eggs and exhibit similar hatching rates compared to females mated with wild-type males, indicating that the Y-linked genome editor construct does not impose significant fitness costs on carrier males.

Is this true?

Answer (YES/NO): YES